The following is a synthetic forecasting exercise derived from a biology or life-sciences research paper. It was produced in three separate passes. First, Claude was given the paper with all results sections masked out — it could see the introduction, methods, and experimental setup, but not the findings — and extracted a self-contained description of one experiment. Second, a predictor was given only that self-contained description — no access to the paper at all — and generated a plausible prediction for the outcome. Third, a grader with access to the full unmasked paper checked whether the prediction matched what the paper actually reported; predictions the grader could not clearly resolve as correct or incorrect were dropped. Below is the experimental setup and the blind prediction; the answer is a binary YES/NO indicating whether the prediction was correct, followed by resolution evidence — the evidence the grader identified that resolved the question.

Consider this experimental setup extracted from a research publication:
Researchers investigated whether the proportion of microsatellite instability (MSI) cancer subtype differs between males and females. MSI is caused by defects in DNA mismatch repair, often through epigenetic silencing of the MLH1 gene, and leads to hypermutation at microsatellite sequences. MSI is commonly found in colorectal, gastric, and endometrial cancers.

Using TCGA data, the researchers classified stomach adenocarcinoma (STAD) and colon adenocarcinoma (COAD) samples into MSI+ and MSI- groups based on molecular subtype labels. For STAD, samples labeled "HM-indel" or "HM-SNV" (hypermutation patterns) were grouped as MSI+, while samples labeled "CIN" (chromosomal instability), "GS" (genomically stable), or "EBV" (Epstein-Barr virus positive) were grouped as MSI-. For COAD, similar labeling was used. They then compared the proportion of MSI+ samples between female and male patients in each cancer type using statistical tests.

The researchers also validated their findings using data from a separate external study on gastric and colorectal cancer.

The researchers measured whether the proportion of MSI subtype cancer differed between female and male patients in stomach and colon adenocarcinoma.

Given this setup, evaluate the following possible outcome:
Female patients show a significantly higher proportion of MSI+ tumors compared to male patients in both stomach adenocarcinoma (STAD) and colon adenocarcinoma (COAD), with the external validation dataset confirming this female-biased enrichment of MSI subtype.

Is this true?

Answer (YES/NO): NO